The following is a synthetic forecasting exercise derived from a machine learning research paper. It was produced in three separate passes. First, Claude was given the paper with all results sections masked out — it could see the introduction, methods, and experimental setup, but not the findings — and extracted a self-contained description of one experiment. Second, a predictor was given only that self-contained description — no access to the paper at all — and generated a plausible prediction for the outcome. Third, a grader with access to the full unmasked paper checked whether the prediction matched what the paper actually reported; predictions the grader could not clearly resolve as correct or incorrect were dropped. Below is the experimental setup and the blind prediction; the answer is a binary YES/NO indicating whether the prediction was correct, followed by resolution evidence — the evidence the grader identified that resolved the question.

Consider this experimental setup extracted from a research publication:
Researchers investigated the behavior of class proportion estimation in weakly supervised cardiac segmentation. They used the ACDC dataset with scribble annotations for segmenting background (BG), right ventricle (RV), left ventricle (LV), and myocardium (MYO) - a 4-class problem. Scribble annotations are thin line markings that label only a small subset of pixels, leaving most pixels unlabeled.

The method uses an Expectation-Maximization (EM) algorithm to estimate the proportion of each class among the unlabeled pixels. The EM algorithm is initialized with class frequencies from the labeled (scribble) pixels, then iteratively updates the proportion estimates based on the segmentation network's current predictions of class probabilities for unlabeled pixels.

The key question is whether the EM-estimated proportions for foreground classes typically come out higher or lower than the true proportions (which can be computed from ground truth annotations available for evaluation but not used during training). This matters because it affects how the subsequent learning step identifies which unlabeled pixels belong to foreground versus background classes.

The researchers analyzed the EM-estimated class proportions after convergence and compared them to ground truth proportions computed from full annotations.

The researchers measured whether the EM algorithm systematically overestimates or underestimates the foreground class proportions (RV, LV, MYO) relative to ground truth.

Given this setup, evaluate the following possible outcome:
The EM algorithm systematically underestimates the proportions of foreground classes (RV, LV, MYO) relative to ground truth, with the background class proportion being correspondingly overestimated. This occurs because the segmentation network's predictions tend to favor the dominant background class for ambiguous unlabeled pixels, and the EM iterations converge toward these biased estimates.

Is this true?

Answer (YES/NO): NO